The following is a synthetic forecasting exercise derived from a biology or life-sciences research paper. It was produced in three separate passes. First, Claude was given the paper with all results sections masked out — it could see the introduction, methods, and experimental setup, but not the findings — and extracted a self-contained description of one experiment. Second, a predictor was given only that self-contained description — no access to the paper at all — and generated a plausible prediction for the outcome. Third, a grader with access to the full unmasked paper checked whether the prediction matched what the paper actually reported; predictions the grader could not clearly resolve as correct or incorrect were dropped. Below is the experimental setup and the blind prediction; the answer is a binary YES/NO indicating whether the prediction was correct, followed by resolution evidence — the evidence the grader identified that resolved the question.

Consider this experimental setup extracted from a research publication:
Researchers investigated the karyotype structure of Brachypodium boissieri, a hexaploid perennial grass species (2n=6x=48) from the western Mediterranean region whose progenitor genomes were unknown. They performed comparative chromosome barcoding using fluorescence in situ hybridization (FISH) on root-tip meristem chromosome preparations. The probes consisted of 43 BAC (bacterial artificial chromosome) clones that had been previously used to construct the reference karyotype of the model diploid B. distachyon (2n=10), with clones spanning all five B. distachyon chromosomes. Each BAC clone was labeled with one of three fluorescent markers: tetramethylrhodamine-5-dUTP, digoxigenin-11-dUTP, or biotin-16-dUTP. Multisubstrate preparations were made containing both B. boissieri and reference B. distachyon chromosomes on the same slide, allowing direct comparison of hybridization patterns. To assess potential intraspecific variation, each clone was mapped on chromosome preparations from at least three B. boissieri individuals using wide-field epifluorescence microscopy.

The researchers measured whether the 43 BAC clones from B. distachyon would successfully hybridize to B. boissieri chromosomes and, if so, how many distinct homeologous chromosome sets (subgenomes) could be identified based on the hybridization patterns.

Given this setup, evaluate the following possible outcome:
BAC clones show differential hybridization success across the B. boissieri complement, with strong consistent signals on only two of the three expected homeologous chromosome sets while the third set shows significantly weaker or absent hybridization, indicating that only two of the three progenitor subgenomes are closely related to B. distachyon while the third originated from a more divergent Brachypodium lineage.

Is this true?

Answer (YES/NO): NO